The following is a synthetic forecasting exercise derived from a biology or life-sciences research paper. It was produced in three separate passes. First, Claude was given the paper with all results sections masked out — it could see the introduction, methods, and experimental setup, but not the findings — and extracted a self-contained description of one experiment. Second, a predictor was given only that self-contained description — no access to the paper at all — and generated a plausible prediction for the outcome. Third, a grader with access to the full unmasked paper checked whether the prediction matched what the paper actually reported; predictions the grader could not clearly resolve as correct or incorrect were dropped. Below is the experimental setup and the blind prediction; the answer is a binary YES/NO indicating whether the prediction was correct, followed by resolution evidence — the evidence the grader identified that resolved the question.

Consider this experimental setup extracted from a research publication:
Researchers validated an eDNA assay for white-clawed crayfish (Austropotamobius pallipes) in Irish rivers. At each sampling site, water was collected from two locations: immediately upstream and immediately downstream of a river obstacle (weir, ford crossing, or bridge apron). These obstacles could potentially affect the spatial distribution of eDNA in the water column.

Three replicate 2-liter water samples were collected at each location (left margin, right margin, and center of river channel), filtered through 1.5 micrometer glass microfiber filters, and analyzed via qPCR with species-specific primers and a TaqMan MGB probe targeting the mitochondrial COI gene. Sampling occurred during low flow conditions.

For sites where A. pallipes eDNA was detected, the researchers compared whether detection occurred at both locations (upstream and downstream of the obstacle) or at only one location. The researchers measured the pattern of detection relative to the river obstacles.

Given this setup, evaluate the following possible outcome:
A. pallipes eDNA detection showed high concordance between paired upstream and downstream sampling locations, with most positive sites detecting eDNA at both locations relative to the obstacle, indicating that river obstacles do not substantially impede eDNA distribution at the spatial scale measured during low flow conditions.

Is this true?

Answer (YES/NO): YES